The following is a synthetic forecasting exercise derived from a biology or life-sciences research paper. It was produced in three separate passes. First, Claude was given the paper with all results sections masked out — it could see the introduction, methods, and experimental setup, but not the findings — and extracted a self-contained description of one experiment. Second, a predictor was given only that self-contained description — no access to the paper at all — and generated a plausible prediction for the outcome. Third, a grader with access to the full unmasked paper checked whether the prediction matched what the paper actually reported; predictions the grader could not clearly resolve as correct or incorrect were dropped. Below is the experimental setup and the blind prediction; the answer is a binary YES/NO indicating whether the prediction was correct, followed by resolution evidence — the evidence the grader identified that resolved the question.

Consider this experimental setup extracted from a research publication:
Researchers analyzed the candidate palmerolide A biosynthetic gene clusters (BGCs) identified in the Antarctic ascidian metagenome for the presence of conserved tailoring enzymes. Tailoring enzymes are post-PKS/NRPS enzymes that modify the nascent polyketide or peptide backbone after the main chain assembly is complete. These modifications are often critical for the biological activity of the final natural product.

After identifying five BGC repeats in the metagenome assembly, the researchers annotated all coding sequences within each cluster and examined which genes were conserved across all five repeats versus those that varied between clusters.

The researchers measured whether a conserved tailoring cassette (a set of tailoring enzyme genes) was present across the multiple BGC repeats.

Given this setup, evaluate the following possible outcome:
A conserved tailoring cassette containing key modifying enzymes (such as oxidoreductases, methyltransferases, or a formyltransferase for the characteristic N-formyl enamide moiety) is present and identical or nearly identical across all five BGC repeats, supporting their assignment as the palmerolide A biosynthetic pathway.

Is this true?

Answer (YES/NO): NO